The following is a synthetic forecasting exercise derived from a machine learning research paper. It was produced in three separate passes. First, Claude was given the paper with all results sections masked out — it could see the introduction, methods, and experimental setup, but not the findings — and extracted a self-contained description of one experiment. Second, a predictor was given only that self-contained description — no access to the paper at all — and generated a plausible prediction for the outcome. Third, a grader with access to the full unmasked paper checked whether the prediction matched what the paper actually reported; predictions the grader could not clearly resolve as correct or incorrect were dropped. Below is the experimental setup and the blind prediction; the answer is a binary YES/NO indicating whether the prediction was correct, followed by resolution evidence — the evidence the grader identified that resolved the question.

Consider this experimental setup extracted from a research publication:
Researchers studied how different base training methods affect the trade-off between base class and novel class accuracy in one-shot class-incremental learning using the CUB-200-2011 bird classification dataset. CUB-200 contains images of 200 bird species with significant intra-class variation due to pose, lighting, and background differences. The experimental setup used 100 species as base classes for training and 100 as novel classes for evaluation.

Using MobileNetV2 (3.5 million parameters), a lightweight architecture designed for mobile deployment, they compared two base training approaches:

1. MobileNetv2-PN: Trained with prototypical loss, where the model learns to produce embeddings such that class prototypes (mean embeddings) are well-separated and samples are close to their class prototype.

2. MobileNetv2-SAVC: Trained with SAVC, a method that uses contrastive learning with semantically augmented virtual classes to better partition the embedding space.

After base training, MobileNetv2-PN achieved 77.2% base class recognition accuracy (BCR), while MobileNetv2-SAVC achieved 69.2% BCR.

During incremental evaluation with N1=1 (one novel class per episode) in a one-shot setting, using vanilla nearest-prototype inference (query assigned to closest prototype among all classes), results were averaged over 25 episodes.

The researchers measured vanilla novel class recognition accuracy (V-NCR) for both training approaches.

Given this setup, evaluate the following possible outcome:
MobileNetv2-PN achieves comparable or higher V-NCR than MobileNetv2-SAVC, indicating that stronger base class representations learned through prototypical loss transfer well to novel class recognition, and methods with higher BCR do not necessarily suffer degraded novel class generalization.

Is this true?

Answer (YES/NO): NO